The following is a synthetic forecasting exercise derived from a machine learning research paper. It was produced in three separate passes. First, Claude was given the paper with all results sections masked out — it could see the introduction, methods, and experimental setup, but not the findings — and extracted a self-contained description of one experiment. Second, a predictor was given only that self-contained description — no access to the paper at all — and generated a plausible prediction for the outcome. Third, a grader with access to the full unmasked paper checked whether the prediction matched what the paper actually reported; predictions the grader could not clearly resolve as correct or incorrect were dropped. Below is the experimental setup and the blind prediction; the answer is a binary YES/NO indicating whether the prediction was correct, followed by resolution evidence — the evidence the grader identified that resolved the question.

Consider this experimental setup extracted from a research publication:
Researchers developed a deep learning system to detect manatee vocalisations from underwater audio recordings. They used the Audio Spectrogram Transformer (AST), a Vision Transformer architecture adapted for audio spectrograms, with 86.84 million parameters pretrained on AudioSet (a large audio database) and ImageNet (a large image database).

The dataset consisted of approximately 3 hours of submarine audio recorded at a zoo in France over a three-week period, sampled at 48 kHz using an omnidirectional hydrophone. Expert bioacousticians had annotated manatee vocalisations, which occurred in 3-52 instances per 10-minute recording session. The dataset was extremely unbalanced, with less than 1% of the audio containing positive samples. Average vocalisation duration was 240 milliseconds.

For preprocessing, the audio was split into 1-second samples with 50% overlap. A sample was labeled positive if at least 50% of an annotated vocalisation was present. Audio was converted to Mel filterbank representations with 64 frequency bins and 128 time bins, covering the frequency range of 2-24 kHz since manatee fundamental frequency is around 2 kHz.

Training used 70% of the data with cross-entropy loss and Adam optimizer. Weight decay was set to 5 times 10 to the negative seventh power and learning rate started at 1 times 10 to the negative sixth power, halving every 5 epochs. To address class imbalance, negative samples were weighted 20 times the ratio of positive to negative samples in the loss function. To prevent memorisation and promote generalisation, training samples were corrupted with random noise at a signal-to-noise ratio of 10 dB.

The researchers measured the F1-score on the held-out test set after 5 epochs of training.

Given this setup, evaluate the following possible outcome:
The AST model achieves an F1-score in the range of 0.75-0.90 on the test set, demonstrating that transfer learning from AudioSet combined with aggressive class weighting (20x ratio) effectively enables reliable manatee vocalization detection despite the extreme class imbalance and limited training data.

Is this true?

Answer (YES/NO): NO